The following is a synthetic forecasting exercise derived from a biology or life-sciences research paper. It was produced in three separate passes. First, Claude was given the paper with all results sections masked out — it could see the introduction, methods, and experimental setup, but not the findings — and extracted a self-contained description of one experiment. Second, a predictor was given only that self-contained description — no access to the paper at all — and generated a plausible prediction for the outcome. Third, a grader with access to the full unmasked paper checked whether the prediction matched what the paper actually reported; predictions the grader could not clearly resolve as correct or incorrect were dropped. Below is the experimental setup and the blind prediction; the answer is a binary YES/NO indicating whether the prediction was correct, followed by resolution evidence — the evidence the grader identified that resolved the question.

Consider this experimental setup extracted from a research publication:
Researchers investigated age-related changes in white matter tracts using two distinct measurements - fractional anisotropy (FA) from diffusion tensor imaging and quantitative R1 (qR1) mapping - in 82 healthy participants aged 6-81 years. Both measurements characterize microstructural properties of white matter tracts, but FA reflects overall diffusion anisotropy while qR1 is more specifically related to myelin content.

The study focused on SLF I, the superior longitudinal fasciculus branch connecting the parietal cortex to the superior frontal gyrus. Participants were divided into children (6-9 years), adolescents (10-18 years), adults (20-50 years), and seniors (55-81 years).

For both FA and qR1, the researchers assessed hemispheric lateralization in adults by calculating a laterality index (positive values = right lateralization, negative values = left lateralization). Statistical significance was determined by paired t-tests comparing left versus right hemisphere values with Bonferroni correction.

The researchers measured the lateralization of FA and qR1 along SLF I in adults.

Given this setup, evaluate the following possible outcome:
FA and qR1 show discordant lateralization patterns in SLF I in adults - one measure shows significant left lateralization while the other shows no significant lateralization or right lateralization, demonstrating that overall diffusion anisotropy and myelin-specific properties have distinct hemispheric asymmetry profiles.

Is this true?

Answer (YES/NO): YES